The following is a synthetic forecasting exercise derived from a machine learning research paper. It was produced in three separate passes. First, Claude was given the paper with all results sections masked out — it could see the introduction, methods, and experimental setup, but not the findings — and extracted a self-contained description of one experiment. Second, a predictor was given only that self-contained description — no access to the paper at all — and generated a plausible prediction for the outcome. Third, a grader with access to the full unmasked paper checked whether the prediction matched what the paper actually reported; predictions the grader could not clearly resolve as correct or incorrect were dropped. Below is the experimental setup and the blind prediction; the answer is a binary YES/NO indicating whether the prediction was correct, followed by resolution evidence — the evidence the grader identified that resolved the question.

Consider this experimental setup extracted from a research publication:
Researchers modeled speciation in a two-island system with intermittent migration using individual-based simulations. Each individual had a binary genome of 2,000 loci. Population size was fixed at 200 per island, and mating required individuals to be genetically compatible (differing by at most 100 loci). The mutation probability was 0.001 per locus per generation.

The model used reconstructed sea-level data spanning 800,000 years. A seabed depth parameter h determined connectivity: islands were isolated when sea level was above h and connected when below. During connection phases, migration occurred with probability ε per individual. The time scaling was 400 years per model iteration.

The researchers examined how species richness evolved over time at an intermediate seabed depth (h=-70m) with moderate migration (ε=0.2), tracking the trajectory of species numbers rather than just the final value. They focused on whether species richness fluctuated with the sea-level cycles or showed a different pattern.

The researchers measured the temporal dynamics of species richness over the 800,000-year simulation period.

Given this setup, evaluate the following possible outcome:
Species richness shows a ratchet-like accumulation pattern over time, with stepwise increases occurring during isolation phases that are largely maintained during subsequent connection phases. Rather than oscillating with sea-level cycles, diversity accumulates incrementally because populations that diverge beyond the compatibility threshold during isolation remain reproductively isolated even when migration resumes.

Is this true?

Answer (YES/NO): NO